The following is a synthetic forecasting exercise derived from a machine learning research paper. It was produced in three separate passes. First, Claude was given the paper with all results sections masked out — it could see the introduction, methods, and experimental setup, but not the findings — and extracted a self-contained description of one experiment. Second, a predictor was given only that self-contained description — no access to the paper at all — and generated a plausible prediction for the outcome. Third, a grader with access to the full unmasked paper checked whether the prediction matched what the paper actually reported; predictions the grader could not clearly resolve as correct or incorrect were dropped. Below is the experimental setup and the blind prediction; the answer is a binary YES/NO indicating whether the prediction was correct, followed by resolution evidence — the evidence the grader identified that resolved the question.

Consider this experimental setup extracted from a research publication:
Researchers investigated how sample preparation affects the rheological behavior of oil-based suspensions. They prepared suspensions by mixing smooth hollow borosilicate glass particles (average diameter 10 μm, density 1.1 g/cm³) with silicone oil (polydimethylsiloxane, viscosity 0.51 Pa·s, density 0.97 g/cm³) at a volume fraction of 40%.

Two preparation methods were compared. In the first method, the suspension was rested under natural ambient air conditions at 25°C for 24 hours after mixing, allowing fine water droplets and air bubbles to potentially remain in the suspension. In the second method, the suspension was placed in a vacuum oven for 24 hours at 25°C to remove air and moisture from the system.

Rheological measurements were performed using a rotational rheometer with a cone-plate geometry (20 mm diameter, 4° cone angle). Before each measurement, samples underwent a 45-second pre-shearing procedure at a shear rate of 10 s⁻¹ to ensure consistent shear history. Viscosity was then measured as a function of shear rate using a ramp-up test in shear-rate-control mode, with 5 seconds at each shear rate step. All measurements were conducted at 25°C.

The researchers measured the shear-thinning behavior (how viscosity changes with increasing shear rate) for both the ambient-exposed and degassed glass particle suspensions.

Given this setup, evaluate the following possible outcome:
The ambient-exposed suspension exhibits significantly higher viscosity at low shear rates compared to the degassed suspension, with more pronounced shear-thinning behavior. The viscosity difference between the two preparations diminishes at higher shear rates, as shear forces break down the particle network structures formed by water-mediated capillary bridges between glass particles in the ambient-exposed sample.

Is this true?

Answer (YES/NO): NO